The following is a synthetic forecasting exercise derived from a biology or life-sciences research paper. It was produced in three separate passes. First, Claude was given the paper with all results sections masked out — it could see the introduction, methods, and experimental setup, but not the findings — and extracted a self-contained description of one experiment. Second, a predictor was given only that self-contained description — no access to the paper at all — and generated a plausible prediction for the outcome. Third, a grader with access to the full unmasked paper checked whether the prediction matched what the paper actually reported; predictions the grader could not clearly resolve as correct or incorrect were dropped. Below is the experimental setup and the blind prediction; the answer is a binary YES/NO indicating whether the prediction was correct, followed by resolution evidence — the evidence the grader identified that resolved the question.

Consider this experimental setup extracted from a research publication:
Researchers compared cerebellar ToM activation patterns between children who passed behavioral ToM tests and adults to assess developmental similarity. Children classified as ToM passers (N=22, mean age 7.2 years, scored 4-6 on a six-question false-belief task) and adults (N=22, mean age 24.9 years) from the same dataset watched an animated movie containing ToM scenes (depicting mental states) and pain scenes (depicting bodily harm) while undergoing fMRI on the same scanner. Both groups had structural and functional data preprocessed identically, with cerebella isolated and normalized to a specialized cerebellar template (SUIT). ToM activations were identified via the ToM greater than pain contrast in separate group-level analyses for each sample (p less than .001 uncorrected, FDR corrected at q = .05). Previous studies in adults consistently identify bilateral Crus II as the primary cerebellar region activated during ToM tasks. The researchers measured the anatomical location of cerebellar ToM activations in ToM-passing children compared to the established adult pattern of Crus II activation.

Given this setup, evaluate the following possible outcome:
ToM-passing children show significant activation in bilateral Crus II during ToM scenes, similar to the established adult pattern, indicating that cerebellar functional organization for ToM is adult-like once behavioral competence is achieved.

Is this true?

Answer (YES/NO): NO